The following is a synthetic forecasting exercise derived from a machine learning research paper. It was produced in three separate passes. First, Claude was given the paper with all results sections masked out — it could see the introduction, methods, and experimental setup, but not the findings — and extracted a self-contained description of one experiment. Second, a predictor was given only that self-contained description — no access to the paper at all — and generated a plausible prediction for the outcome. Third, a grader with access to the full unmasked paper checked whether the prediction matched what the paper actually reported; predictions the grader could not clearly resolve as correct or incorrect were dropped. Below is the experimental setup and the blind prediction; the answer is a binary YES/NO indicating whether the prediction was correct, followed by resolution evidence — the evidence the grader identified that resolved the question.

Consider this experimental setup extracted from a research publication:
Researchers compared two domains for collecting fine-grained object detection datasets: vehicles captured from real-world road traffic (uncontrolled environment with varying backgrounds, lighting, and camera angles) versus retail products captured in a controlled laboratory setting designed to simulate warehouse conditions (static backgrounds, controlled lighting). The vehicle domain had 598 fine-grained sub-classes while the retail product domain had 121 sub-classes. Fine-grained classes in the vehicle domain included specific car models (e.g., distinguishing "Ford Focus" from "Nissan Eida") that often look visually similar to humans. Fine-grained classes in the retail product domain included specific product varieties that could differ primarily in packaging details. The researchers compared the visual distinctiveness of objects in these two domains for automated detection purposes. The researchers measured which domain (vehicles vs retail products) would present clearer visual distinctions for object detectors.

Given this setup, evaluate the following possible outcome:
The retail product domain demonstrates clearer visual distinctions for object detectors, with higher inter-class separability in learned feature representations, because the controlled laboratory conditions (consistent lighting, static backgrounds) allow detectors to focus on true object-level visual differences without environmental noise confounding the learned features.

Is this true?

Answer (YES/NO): YES